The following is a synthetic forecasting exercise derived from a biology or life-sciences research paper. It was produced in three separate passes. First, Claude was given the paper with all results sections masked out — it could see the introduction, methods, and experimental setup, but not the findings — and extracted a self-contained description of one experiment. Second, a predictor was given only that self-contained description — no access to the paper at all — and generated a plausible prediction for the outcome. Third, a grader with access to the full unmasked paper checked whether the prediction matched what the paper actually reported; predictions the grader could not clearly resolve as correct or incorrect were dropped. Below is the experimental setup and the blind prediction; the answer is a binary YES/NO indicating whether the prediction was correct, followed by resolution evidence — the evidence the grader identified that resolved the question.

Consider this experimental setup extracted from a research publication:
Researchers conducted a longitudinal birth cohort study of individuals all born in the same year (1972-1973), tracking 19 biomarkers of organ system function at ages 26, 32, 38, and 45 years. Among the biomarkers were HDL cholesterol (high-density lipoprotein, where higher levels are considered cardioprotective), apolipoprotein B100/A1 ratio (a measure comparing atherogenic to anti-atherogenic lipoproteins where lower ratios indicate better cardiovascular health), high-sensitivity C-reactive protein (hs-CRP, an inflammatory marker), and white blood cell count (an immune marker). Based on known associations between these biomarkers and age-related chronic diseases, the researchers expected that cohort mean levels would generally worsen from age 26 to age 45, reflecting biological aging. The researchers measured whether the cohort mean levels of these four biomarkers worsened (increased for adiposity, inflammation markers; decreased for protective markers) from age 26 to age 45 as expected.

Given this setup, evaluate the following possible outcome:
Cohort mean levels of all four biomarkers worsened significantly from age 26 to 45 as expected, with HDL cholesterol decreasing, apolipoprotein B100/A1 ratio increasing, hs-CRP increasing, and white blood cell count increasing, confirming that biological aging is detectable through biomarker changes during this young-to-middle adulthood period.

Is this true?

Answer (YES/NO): NO